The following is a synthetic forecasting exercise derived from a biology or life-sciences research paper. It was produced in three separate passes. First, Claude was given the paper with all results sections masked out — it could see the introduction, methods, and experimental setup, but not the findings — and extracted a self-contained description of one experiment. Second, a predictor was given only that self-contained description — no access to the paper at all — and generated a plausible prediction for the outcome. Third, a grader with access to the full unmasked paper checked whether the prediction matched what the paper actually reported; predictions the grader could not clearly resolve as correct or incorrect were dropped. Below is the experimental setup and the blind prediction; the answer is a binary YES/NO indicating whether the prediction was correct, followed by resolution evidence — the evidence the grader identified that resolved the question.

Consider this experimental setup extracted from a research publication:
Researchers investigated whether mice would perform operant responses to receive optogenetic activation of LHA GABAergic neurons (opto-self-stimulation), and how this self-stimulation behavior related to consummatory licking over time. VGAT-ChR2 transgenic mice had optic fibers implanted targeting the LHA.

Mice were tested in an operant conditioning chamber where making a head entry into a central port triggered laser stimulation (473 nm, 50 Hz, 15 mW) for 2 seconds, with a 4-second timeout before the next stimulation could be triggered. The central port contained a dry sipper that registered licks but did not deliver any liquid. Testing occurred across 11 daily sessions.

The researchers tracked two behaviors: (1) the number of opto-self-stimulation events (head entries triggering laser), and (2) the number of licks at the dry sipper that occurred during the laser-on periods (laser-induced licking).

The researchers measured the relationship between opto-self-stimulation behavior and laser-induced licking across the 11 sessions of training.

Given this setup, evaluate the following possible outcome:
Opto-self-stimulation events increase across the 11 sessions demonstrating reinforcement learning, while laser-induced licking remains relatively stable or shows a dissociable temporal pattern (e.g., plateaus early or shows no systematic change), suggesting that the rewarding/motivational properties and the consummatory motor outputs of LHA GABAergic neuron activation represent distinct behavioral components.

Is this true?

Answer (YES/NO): NO